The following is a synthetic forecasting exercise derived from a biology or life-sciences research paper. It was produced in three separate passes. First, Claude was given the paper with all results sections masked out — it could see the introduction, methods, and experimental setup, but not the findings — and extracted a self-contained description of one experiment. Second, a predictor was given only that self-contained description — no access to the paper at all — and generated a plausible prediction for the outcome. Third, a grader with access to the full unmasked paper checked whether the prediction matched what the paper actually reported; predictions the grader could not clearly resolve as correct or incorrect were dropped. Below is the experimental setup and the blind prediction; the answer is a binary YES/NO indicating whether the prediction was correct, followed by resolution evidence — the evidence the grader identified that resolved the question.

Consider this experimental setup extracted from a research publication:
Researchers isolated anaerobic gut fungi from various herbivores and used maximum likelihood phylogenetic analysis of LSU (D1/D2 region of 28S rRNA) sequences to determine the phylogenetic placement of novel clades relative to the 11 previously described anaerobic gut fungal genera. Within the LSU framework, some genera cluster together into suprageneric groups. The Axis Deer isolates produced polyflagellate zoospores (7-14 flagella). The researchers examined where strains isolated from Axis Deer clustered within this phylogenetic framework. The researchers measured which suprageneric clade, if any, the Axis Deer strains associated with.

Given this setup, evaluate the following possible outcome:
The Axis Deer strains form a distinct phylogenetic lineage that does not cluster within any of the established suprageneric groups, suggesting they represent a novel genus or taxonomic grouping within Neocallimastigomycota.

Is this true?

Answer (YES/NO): NO